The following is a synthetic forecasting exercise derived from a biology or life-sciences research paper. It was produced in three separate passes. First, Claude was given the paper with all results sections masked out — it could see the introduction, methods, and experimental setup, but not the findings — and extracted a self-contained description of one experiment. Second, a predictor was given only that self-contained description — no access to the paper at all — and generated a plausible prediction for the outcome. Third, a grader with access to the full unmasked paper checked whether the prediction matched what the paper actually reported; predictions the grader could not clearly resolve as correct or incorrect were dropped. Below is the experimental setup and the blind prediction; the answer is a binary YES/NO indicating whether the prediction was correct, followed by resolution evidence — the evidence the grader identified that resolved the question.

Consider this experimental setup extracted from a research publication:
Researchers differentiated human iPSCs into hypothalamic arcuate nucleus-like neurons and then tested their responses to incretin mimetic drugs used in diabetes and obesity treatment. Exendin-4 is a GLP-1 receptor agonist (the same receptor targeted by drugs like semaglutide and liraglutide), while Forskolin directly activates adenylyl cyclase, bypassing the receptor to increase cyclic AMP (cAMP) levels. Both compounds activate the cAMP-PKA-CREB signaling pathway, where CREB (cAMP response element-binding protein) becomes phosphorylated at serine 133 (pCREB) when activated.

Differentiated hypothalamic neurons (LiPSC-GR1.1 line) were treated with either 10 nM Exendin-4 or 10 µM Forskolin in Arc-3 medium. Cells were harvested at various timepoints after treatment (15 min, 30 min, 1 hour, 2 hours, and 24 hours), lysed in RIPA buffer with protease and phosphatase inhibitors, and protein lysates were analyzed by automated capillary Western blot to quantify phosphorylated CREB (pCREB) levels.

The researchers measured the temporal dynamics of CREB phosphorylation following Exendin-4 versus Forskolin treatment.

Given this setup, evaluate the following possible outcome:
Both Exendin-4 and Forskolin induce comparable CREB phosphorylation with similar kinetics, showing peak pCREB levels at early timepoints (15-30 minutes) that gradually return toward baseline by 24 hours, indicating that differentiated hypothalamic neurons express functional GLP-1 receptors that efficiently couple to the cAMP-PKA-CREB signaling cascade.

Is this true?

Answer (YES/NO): NO